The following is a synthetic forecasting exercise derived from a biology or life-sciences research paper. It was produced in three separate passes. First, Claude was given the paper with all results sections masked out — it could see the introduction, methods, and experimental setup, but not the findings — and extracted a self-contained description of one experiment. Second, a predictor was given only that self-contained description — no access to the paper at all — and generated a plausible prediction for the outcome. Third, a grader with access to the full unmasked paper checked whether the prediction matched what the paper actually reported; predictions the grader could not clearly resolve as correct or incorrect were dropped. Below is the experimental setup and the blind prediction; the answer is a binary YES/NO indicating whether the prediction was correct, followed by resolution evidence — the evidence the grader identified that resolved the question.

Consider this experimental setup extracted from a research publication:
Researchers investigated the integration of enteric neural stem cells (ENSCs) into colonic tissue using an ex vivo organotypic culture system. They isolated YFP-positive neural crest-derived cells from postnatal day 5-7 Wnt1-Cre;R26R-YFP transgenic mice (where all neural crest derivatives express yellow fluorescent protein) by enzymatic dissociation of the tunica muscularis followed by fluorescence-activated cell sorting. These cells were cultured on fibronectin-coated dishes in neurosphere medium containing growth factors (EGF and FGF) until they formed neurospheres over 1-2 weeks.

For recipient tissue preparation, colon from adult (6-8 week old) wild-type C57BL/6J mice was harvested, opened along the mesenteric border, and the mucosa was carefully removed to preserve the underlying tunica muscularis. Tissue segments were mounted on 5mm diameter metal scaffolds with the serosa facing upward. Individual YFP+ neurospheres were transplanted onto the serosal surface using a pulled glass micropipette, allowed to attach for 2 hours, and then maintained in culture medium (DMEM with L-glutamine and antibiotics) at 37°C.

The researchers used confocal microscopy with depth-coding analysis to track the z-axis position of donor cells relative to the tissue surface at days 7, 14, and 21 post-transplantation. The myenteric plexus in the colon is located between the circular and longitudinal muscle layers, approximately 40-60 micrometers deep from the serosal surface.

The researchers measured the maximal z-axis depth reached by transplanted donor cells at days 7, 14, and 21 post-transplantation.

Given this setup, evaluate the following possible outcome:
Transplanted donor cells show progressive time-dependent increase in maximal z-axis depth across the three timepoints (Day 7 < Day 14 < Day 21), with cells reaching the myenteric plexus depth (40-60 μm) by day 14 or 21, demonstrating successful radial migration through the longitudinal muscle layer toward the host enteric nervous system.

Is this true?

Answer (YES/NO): NO